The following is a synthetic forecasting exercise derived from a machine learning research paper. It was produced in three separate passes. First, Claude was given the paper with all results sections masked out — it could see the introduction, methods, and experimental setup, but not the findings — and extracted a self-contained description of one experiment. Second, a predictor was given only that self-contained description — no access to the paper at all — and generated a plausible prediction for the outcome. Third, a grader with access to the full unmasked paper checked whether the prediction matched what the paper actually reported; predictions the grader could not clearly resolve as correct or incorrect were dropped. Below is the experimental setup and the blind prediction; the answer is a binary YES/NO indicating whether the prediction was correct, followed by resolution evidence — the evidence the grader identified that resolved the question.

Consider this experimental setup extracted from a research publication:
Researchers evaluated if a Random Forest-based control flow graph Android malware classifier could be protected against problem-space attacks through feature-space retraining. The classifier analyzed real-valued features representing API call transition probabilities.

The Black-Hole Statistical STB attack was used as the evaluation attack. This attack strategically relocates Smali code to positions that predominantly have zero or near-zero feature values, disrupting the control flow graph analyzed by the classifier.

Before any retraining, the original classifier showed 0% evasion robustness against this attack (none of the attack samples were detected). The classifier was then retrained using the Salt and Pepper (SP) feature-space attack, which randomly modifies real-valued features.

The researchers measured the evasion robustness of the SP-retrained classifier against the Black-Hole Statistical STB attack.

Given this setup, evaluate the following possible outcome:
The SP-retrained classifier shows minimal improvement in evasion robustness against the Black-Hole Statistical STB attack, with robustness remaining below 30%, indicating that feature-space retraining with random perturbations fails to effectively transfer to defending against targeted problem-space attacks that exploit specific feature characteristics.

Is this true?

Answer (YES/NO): YES